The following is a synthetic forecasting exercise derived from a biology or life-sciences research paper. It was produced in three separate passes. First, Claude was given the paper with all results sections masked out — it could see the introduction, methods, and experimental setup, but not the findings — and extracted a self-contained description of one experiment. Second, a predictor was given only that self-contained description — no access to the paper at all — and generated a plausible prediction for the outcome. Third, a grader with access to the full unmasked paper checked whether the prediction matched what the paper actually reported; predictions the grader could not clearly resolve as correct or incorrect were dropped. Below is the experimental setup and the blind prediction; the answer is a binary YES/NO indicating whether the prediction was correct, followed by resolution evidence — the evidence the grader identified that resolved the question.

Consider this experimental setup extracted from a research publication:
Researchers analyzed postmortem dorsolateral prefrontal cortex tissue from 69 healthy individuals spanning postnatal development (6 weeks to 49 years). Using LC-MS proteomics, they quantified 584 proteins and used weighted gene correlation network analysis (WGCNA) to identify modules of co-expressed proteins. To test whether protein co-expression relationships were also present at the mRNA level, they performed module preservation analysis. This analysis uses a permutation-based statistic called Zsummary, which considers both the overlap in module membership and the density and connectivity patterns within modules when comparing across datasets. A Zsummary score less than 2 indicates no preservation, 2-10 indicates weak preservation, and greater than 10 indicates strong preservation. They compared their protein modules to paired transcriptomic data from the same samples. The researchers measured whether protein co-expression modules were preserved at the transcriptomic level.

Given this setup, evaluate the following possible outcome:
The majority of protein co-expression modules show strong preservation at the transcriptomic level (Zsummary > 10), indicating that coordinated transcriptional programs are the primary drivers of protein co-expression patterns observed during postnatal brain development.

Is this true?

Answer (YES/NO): NO